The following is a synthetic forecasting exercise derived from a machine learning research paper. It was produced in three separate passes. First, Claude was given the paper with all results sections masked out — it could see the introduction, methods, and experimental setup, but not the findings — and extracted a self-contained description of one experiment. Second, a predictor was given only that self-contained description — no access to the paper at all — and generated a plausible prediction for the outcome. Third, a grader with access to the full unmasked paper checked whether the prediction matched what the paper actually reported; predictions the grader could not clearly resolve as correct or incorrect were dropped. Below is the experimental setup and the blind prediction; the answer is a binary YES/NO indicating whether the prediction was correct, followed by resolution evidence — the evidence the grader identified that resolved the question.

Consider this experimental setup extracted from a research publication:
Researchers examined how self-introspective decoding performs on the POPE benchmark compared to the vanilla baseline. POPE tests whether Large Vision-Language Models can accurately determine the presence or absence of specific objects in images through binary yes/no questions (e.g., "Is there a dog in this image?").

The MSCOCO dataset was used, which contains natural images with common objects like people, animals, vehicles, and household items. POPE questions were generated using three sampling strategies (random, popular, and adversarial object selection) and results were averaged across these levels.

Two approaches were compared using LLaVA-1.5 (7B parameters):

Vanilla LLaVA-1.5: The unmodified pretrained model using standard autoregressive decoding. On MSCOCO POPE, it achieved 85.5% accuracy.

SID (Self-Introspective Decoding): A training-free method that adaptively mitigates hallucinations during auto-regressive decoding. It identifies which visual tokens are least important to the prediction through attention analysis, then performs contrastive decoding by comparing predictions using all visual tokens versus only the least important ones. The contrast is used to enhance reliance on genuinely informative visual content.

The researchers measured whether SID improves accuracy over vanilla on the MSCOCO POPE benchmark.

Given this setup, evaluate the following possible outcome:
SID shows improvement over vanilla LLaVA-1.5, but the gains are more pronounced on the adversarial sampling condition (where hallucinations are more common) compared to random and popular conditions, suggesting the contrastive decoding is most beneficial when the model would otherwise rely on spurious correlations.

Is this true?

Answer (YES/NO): NO